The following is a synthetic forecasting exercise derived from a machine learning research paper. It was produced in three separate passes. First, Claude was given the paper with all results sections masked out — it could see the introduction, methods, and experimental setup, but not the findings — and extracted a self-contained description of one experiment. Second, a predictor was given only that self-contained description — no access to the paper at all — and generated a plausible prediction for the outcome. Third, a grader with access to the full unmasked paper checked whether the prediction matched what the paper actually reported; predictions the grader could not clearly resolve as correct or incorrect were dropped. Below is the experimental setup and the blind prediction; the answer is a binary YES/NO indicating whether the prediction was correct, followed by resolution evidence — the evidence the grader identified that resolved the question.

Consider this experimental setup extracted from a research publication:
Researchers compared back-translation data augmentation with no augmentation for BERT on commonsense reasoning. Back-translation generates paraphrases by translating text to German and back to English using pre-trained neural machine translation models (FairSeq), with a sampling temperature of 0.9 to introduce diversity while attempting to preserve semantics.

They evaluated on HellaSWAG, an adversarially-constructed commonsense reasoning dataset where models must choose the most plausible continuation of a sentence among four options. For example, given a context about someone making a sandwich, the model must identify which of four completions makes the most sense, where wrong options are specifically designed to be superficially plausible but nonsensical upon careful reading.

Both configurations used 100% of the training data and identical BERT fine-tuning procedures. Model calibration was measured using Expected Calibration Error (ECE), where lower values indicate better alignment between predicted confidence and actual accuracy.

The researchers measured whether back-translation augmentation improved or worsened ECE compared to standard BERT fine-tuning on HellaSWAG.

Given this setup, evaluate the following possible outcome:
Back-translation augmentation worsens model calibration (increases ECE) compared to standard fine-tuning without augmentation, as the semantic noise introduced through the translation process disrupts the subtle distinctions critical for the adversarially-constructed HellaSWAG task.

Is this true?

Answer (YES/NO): YES